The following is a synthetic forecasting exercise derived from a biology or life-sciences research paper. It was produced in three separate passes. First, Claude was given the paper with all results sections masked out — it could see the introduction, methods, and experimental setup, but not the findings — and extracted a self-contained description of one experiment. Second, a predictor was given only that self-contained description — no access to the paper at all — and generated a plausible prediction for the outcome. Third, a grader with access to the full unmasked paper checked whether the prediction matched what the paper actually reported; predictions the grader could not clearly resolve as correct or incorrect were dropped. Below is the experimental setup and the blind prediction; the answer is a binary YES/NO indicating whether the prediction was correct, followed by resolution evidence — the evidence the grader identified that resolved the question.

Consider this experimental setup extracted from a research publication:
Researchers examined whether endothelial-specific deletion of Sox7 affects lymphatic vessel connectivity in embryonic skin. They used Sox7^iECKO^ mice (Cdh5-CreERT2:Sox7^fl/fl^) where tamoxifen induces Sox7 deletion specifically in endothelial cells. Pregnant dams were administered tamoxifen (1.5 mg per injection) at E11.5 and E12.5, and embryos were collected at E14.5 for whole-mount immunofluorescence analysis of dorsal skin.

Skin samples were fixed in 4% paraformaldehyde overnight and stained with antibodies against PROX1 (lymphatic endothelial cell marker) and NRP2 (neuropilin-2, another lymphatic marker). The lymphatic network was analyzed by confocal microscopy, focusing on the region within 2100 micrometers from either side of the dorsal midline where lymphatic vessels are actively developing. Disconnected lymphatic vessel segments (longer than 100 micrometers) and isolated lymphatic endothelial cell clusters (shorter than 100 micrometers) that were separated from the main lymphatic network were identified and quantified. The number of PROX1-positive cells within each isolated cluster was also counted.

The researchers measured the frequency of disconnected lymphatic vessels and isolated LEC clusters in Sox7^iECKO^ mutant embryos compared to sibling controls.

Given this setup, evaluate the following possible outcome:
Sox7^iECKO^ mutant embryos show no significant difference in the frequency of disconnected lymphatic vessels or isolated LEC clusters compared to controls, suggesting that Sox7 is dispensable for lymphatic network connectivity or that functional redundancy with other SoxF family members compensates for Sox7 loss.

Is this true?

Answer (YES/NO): NO